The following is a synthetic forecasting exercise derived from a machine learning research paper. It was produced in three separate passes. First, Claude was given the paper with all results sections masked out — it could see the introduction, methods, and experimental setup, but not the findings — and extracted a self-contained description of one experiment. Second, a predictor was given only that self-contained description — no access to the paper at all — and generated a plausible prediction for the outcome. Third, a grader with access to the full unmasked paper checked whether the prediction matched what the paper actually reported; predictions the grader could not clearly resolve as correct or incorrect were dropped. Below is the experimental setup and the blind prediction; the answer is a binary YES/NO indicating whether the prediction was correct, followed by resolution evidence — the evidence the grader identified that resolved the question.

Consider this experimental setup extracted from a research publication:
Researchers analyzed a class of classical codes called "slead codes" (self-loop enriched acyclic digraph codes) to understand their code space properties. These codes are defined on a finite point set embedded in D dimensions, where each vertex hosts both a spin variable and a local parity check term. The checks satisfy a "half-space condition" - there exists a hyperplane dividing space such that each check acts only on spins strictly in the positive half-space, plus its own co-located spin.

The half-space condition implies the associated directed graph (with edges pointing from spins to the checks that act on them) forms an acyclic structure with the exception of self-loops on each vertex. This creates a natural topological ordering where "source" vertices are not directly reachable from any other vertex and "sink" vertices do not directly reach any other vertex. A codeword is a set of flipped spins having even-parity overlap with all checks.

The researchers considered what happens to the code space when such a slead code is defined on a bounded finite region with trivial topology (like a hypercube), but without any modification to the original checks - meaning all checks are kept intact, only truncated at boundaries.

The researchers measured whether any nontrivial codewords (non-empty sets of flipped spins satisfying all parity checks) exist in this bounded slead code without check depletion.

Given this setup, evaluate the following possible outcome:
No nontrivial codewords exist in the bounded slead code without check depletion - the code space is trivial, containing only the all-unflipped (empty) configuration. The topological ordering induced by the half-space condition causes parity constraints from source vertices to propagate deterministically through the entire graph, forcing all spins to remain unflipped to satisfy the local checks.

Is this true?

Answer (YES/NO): YES